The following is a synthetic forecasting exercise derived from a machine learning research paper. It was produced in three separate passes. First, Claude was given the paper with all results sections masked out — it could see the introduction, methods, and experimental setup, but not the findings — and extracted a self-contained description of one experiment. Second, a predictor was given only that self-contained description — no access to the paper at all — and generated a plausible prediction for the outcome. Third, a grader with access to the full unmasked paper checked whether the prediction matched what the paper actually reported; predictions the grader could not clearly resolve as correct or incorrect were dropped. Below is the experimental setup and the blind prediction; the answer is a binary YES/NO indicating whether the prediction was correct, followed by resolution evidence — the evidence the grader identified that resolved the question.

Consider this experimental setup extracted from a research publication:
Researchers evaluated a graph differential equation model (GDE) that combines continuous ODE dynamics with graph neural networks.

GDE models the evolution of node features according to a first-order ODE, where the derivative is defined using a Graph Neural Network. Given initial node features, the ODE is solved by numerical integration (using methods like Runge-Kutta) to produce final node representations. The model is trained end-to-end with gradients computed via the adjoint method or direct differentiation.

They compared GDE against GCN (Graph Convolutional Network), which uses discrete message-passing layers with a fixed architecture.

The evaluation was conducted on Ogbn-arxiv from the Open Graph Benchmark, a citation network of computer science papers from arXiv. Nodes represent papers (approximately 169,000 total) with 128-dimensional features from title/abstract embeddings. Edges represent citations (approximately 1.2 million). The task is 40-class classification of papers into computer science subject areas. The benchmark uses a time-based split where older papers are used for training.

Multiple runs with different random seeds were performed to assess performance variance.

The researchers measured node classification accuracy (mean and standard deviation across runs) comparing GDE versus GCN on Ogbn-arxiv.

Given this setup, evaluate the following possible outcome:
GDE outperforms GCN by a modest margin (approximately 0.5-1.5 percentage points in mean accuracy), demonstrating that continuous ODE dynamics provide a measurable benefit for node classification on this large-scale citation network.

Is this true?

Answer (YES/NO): NO